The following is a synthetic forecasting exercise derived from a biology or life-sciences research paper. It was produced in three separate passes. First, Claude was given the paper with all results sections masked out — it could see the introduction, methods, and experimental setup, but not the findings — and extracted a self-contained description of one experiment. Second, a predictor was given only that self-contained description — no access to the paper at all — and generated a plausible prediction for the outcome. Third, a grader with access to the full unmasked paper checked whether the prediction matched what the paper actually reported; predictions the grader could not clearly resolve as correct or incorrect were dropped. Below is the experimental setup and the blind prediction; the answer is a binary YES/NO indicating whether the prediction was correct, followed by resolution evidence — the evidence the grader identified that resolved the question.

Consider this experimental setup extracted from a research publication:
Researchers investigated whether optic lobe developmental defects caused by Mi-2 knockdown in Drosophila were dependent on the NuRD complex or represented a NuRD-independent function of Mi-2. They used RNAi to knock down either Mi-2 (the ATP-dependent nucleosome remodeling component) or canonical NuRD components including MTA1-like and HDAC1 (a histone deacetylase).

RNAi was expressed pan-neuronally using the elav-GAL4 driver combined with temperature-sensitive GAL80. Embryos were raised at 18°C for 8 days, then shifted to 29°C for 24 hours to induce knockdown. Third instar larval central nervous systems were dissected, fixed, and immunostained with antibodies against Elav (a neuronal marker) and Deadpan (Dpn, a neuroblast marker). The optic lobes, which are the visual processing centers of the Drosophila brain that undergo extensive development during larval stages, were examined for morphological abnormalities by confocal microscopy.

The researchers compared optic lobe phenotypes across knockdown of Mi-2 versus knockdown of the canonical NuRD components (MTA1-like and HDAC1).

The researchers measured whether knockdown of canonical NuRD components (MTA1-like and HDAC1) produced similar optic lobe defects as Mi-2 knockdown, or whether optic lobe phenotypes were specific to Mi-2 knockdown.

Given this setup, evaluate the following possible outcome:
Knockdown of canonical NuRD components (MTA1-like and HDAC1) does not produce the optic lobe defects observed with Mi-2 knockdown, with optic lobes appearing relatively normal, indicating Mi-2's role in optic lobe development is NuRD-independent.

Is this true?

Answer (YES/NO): NO